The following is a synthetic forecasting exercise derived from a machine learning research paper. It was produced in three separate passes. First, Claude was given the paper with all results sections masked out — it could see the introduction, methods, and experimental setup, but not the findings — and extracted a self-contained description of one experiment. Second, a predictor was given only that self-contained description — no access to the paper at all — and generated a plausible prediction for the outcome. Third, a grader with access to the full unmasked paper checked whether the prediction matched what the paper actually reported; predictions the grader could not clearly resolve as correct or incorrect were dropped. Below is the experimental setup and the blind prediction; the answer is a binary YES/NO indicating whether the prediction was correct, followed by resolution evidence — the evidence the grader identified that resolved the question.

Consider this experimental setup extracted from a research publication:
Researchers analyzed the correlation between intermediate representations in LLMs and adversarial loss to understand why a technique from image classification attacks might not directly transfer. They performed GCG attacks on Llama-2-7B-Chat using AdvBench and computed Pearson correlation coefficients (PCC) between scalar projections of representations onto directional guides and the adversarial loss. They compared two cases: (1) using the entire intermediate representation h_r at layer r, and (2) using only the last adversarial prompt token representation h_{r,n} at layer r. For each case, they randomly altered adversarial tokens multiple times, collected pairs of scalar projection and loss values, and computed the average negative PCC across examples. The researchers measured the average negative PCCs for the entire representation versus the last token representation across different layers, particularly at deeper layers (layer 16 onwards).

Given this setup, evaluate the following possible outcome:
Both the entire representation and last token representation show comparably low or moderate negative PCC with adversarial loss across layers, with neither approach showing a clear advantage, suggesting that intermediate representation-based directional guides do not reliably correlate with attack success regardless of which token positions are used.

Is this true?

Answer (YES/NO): NO